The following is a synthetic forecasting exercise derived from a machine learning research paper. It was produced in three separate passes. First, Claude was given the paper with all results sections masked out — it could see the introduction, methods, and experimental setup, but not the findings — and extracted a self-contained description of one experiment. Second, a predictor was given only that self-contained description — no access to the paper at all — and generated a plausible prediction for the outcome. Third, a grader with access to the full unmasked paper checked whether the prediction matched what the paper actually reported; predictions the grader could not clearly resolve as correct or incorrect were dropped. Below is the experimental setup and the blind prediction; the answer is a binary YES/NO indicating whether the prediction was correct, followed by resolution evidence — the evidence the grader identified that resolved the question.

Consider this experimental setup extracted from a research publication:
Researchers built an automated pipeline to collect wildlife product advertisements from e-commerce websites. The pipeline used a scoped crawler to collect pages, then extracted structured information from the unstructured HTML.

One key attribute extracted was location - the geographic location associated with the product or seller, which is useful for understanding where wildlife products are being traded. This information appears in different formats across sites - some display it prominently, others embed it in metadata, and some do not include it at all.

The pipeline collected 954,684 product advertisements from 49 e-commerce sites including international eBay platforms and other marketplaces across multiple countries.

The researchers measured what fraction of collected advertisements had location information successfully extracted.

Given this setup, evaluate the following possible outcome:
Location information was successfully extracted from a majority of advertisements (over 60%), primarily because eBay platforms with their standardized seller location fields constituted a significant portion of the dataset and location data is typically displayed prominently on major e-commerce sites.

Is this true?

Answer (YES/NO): NO